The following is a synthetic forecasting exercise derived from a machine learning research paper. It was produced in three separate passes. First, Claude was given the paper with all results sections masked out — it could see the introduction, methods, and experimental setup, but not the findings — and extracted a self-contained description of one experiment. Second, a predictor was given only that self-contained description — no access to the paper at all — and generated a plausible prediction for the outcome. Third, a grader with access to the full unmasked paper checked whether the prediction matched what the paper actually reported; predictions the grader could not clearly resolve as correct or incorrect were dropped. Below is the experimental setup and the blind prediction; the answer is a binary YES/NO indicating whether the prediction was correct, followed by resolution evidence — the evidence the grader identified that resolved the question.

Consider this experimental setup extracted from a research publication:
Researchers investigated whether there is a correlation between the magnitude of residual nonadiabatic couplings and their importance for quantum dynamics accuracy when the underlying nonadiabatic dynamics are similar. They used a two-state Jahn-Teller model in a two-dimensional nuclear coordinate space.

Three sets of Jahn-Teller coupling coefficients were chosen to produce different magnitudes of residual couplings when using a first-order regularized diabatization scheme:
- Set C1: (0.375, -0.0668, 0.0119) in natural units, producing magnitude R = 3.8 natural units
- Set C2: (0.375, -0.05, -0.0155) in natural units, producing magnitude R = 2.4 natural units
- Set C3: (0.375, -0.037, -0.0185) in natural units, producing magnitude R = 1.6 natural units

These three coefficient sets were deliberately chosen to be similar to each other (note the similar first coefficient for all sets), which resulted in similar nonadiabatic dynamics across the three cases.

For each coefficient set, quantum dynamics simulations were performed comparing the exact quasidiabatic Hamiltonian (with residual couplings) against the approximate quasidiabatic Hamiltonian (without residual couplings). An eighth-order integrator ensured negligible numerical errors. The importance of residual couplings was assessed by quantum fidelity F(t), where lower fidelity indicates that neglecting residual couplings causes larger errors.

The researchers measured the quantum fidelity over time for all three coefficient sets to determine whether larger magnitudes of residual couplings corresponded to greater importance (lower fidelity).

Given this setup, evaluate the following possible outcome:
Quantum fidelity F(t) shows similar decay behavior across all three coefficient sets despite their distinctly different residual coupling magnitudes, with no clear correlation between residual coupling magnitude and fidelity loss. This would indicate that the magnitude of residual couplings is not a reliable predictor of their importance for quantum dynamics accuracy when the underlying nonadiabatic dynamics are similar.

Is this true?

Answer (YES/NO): NO